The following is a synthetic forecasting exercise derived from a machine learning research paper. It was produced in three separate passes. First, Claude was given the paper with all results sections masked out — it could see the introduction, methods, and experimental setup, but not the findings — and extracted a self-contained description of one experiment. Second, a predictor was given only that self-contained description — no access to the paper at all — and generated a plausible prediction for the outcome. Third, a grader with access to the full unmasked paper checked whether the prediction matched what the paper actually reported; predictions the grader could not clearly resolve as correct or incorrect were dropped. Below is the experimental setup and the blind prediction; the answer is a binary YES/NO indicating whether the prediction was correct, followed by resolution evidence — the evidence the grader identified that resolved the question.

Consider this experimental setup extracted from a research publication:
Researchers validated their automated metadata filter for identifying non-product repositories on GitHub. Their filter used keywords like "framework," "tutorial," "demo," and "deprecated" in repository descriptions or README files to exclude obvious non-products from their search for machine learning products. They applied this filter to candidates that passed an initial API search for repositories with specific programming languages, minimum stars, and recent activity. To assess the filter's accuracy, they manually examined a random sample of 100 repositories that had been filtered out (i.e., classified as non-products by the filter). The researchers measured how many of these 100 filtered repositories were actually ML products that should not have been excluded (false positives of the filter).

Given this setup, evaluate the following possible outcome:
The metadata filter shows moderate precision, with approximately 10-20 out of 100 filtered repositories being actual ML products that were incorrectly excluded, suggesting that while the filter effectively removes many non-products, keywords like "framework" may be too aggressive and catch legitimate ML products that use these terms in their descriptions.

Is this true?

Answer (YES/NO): NO